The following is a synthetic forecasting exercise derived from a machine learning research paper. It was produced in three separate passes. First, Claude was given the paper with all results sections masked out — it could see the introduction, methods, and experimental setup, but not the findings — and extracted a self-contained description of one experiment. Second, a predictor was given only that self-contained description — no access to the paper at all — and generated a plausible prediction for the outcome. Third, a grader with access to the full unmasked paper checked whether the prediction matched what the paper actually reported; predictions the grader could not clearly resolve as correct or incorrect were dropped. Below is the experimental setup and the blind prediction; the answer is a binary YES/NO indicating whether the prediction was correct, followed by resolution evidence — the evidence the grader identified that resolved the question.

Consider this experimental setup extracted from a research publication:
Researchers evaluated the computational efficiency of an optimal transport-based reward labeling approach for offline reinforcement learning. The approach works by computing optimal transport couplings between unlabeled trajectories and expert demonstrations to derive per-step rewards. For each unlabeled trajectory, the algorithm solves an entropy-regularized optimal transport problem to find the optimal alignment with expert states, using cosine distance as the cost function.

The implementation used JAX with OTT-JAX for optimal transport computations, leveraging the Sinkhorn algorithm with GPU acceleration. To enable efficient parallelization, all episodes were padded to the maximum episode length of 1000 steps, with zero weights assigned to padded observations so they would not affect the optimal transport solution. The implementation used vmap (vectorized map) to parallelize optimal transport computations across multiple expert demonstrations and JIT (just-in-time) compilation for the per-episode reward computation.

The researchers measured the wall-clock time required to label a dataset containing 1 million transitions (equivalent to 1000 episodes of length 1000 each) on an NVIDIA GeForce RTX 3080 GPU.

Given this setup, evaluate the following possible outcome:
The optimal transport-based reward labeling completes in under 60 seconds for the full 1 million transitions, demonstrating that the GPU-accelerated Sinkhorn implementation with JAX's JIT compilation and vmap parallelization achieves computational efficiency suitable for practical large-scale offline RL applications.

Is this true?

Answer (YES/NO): NO